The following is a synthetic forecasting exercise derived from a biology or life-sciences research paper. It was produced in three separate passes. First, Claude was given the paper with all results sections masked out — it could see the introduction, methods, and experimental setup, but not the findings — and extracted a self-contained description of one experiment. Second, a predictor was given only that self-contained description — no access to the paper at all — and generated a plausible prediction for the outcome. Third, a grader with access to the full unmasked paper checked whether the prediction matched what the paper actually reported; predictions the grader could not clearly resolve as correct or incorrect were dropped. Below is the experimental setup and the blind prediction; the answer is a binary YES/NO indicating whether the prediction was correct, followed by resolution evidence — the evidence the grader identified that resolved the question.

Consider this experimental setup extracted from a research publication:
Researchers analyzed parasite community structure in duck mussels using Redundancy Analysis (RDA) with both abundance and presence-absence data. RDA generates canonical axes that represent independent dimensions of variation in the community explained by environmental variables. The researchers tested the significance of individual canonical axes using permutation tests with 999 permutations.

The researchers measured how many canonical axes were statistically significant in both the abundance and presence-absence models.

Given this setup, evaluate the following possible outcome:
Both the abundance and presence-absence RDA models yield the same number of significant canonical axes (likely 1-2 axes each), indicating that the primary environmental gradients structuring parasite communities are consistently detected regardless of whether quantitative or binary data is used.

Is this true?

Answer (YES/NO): NO